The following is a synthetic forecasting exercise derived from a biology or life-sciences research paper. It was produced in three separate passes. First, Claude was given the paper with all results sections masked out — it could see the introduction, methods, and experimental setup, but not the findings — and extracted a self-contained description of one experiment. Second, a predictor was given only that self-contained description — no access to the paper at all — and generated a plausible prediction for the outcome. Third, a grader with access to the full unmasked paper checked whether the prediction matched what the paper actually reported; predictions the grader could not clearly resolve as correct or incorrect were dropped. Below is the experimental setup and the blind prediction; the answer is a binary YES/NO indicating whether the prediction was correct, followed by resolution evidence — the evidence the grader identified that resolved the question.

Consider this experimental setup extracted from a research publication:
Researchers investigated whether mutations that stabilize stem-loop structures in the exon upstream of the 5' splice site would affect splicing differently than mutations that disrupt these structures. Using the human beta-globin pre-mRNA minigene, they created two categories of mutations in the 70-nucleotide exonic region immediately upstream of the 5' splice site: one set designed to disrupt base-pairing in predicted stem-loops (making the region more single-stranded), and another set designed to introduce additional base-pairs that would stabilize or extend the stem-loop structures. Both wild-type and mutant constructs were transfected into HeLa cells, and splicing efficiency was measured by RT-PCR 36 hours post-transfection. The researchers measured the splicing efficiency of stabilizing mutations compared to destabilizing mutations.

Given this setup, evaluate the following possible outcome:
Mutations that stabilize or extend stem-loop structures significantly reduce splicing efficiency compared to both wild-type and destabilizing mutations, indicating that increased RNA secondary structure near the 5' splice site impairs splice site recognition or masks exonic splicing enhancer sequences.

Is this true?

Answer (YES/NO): YES